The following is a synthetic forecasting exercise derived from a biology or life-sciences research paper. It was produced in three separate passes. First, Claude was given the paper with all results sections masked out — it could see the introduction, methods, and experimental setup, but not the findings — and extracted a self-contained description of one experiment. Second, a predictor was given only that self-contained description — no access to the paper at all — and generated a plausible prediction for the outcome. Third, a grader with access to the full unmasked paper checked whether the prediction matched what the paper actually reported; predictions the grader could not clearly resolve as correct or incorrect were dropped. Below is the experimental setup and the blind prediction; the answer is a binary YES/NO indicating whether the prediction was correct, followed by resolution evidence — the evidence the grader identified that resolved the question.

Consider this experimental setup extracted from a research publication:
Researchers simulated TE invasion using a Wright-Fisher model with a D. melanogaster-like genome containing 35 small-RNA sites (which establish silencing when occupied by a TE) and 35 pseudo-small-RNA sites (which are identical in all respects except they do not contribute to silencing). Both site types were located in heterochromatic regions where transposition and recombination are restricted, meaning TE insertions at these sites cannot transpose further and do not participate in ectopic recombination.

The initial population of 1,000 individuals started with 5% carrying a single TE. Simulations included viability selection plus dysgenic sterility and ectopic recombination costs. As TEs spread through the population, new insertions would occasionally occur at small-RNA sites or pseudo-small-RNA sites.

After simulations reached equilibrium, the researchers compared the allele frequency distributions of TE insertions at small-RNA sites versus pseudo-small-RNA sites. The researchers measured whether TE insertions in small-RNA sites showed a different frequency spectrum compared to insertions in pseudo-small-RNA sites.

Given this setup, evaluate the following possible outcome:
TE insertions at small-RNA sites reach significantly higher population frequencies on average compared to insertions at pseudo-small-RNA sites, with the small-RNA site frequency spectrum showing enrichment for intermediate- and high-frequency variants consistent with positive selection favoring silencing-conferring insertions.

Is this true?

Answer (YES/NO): YES